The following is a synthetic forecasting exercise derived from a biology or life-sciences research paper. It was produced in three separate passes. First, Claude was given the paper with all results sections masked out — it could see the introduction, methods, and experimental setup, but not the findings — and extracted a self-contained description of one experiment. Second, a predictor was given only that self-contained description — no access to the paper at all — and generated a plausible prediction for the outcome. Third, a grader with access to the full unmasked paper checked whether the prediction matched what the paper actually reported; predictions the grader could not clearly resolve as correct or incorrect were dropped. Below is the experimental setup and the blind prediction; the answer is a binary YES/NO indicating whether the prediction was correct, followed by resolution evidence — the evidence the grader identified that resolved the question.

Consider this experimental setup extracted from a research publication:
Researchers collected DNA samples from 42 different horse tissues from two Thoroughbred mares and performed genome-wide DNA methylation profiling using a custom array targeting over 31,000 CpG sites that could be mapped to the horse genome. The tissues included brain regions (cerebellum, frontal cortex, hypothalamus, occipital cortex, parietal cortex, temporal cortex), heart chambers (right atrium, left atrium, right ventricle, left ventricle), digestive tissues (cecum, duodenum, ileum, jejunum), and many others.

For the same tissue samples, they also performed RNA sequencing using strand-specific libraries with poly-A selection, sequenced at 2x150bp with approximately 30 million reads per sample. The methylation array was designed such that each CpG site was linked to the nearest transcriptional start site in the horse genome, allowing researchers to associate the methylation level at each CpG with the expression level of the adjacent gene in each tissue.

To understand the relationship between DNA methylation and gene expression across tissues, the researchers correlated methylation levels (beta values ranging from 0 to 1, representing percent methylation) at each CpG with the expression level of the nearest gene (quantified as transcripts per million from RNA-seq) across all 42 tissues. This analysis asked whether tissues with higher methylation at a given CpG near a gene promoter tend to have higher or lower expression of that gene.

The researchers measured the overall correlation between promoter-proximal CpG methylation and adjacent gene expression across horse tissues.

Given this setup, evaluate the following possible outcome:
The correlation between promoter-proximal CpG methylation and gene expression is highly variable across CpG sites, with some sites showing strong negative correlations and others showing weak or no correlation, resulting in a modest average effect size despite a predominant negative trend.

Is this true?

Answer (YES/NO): NO